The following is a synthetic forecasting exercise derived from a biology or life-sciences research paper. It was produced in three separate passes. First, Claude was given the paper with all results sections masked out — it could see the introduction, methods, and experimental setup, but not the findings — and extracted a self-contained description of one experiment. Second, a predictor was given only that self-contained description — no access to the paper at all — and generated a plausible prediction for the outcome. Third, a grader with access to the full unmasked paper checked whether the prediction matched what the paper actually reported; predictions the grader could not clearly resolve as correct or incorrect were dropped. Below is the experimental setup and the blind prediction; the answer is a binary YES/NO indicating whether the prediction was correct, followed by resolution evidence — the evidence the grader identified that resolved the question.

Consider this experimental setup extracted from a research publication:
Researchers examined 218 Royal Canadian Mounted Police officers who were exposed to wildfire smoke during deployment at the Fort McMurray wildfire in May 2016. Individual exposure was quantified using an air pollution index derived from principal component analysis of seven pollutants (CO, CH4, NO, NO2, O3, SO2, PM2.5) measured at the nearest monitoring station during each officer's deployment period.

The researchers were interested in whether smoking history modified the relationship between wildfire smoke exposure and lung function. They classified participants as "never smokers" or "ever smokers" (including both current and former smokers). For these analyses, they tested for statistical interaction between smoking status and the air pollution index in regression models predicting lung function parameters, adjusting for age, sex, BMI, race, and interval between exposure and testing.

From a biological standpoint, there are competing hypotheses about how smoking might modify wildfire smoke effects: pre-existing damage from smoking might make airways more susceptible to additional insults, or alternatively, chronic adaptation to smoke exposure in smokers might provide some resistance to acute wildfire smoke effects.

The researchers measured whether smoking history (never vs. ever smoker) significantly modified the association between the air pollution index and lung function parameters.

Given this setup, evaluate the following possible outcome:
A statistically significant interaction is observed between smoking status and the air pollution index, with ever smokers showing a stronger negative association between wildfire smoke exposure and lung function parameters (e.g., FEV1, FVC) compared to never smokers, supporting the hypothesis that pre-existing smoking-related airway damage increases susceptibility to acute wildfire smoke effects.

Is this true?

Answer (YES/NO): NO